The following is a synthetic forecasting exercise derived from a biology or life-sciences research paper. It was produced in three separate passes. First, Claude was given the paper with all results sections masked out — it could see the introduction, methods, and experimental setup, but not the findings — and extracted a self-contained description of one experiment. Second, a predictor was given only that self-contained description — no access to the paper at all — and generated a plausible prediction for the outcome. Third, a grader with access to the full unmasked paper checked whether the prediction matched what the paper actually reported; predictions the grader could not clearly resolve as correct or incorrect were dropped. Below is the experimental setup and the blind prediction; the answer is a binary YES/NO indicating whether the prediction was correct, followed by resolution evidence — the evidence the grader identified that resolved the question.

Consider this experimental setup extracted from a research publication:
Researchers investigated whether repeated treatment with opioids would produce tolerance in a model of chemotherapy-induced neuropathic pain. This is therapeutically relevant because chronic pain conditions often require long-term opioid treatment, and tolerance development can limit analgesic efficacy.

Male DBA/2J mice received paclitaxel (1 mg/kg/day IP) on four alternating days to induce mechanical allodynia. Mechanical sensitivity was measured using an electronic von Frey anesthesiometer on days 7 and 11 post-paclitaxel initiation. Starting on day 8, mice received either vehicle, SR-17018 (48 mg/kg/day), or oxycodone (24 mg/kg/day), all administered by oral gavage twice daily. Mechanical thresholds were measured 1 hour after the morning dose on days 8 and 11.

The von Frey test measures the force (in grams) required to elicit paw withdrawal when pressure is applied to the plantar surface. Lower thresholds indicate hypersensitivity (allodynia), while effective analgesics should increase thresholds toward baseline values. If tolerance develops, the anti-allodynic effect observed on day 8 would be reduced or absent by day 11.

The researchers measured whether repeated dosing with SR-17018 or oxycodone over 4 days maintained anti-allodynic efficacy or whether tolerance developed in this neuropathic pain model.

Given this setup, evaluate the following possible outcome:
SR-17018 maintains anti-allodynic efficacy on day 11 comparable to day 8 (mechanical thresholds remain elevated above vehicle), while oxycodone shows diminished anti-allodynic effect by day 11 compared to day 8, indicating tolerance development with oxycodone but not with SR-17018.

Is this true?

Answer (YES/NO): NO